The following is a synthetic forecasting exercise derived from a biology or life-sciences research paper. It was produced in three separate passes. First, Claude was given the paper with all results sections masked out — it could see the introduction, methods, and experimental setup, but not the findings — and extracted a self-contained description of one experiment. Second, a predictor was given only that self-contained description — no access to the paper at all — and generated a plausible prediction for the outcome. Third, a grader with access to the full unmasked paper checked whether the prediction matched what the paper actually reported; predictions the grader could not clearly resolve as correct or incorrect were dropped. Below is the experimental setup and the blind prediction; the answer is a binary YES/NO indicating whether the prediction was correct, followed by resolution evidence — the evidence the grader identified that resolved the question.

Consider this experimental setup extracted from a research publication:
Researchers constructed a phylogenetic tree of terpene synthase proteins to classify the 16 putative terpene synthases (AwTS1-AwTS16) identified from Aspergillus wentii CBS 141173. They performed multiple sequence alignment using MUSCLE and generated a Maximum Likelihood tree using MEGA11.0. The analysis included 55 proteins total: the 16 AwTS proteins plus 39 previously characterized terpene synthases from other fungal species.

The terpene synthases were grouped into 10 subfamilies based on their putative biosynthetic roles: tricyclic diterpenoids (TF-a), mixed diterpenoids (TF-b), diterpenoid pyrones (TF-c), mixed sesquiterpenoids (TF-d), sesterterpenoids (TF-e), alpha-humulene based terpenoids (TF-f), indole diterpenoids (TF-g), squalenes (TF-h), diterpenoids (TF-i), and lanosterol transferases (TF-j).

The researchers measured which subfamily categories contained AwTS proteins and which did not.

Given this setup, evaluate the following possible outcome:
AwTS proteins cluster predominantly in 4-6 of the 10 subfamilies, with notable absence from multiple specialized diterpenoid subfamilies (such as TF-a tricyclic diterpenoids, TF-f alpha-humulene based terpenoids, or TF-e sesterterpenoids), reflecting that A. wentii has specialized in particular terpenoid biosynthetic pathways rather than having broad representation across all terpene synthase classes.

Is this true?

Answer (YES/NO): NO